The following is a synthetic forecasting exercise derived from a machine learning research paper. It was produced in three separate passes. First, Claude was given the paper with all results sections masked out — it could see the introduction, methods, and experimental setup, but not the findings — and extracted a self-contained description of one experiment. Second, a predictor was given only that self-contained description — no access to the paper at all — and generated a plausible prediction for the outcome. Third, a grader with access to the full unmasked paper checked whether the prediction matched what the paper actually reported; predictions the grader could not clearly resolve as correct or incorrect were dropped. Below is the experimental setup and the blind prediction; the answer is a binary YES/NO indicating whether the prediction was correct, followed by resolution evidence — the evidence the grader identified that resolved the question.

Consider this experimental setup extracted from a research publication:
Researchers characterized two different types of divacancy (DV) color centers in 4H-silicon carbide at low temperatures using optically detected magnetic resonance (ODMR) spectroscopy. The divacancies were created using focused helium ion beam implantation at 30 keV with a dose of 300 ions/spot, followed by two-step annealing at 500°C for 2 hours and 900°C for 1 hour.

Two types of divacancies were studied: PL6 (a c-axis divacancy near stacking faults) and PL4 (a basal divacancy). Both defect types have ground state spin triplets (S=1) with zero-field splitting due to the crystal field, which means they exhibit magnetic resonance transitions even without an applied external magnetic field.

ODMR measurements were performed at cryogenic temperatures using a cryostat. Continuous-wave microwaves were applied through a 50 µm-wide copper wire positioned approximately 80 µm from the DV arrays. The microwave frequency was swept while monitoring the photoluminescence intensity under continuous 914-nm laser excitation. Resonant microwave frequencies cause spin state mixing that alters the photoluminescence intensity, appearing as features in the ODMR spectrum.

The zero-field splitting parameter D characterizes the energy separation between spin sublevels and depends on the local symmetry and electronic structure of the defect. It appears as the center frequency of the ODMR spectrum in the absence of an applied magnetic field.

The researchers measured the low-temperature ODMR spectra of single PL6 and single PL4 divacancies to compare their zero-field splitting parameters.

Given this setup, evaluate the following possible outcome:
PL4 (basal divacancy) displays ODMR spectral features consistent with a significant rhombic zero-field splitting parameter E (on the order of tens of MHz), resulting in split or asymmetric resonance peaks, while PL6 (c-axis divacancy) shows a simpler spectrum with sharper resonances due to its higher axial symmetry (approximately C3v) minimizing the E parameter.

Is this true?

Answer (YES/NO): YES